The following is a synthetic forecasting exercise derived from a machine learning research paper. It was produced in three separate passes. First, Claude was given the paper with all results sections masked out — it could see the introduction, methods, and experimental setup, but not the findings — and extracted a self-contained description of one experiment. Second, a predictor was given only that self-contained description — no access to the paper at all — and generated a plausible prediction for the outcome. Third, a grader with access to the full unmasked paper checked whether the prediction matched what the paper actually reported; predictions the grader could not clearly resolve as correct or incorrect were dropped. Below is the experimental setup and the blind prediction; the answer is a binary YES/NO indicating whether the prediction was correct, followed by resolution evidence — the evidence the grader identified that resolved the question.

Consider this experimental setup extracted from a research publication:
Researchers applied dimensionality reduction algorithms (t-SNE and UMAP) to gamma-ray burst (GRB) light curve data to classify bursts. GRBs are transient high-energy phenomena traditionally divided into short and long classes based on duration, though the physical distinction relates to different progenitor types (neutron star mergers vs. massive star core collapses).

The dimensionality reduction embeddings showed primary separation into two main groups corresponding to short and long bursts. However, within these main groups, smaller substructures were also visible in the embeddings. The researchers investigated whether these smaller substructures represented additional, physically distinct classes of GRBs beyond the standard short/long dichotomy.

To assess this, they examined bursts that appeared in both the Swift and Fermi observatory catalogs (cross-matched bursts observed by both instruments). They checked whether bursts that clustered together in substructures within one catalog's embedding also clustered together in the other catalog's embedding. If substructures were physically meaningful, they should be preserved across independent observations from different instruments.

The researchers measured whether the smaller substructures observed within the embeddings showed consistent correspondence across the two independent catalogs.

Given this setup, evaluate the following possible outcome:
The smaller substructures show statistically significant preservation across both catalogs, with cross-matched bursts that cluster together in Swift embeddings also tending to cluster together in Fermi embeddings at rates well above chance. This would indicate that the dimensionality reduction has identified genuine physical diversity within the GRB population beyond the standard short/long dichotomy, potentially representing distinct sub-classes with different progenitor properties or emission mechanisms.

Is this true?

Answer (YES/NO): NO